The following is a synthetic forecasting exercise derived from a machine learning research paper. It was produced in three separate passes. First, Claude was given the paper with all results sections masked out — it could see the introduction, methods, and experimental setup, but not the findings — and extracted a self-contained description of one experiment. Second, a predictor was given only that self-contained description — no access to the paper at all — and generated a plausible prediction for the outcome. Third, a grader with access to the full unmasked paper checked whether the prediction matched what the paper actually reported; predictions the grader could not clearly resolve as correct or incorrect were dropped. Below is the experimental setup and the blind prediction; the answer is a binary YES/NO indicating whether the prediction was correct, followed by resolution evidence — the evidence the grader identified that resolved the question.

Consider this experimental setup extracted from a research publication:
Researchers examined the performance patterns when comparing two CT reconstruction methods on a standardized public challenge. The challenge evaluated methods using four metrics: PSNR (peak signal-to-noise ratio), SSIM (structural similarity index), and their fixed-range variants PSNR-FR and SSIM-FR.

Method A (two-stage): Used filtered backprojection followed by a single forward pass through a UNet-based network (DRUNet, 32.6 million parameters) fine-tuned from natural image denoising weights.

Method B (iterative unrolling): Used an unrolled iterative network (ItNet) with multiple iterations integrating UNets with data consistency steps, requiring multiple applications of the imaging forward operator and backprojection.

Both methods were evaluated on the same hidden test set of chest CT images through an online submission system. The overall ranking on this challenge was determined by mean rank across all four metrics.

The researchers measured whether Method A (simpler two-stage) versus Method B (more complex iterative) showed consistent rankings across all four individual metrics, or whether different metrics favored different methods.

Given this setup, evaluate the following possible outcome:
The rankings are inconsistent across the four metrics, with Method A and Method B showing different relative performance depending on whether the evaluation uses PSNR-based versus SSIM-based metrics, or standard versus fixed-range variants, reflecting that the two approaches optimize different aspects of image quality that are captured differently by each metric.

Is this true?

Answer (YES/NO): NO